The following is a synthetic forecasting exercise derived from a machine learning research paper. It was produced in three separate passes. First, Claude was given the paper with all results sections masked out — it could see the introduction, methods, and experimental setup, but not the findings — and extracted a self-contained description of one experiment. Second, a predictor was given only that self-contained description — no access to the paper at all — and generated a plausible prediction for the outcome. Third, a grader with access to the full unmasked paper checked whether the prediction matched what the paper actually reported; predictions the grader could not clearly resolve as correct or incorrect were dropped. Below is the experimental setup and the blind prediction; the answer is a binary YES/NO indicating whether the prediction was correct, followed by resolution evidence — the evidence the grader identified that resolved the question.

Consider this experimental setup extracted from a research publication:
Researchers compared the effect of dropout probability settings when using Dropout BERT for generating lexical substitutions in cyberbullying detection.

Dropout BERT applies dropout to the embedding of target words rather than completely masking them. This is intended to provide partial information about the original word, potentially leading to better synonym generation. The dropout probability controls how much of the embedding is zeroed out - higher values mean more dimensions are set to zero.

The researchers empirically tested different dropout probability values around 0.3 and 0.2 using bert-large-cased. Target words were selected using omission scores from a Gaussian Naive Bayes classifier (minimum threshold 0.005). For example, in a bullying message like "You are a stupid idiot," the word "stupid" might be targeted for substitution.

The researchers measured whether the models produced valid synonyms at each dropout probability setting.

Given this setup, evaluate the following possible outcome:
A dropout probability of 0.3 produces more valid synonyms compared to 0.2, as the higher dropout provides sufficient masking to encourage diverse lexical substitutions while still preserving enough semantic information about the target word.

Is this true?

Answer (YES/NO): NO